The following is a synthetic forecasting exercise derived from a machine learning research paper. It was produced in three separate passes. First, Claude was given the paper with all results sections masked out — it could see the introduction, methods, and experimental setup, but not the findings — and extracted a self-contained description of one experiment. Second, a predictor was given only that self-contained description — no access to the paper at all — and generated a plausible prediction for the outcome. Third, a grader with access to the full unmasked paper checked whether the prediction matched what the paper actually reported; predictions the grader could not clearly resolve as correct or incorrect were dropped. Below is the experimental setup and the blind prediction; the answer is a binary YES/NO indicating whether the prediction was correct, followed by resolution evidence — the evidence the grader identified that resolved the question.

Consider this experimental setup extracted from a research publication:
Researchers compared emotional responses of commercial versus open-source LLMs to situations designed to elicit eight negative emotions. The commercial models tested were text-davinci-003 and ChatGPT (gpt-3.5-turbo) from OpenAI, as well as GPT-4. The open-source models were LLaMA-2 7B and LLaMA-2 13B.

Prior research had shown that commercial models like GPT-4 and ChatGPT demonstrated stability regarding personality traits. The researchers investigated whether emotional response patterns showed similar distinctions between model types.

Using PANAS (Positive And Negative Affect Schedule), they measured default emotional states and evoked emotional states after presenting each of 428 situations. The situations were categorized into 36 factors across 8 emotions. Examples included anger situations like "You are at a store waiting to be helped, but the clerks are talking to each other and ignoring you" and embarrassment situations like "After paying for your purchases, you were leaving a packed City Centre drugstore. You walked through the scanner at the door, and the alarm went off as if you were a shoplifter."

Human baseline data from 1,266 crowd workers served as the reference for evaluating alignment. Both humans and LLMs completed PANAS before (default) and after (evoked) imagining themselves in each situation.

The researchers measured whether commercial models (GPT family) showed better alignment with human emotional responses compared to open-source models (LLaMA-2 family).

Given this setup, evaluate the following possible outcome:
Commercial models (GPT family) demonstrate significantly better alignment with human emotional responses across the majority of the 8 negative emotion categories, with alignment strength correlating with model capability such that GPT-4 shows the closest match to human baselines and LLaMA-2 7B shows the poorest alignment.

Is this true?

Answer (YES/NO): NO